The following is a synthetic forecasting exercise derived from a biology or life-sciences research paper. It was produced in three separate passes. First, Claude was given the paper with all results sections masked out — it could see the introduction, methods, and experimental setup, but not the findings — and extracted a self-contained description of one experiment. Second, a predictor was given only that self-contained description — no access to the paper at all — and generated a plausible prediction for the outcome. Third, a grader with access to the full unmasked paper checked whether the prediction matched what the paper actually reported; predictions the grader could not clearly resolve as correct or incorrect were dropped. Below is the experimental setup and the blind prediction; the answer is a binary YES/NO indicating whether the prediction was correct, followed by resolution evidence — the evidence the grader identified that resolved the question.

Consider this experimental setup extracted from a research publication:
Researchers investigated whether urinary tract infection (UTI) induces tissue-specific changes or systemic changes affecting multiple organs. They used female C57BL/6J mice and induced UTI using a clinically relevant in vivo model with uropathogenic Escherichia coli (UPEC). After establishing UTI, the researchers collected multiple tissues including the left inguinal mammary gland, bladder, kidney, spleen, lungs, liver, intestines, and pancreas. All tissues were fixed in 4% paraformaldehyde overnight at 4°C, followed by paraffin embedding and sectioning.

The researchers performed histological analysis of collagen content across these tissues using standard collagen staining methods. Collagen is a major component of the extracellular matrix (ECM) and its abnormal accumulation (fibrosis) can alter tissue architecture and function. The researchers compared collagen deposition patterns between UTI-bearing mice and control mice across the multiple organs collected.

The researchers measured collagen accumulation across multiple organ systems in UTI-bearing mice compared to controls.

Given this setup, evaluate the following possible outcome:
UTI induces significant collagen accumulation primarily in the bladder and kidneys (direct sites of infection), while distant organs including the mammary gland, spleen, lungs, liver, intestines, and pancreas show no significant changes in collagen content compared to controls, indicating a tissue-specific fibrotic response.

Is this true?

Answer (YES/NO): NO